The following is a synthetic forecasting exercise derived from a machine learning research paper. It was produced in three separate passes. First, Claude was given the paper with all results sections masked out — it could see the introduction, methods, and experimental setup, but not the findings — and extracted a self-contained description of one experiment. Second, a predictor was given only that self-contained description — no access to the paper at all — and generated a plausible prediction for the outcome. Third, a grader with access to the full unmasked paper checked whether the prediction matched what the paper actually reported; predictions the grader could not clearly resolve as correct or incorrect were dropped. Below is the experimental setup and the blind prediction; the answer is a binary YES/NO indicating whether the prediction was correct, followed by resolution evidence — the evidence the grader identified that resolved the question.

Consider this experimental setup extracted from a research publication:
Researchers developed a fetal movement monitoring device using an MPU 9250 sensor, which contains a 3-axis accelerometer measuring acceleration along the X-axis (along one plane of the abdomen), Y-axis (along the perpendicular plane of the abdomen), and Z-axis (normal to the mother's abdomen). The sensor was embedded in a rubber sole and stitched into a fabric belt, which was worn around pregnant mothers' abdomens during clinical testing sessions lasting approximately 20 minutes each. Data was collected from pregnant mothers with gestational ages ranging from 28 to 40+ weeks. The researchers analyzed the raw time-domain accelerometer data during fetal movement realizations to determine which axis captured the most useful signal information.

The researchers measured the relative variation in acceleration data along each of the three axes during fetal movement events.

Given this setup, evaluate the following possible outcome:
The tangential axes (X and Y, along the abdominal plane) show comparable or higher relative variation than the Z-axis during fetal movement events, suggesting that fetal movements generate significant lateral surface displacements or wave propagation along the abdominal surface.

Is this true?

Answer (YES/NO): NO